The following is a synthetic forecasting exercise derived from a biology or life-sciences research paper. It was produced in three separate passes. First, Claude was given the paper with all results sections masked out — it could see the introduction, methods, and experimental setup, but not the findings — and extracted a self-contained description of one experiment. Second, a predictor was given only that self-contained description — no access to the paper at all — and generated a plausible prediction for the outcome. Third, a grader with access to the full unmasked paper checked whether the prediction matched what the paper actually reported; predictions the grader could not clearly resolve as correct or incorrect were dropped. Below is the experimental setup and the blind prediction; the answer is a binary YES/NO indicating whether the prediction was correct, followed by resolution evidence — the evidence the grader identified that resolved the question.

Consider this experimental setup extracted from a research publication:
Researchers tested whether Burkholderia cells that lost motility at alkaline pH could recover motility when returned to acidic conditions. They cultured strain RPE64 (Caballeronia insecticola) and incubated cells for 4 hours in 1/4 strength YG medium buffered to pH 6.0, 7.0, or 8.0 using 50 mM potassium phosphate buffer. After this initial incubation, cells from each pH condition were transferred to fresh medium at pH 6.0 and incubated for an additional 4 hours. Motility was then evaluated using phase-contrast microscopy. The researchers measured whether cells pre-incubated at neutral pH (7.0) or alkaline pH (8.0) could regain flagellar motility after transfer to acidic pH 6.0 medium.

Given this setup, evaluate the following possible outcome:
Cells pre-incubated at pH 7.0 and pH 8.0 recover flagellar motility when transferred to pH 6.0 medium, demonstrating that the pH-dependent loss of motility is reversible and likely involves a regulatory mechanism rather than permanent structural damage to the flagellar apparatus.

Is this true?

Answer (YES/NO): YES